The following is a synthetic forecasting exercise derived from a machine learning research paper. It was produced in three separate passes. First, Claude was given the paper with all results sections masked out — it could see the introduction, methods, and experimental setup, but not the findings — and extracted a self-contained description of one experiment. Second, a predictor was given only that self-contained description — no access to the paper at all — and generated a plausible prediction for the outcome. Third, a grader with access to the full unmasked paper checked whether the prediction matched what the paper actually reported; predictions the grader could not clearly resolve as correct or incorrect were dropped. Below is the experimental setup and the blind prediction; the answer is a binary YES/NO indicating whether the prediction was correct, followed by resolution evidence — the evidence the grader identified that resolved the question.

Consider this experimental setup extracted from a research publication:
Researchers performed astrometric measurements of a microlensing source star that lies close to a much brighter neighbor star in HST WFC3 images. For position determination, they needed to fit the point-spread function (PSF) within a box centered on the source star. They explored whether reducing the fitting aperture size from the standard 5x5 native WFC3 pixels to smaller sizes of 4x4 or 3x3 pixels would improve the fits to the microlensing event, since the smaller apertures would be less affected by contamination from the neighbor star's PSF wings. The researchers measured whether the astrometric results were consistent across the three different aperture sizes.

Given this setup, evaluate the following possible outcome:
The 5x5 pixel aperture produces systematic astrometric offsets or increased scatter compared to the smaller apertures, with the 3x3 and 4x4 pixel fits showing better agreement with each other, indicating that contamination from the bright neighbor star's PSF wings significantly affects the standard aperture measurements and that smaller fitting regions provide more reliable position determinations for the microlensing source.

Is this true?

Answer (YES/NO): NO